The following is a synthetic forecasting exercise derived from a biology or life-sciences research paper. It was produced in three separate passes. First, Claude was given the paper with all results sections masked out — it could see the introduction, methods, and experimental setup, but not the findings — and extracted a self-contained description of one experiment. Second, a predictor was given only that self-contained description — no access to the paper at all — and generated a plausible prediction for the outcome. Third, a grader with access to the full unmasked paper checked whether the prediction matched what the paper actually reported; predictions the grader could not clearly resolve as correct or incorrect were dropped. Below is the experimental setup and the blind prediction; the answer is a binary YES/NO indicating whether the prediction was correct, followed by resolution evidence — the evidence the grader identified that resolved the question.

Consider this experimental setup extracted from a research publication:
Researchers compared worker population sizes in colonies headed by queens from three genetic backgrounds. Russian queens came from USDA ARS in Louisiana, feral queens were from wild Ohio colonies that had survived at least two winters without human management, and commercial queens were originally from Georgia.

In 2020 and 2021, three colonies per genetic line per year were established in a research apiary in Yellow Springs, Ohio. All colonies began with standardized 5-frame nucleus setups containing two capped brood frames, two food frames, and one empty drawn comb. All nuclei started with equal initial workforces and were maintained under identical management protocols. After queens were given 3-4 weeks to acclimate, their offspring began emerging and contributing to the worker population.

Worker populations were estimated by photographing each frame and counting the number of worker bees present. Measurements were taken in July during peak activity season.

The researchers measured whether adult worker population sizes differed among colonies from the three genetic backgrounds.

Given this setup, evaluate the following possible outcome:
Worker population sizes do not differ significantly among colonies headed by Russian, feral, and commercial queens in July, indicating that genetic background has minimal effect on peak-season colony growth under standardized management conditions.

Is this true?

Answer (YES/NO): YES